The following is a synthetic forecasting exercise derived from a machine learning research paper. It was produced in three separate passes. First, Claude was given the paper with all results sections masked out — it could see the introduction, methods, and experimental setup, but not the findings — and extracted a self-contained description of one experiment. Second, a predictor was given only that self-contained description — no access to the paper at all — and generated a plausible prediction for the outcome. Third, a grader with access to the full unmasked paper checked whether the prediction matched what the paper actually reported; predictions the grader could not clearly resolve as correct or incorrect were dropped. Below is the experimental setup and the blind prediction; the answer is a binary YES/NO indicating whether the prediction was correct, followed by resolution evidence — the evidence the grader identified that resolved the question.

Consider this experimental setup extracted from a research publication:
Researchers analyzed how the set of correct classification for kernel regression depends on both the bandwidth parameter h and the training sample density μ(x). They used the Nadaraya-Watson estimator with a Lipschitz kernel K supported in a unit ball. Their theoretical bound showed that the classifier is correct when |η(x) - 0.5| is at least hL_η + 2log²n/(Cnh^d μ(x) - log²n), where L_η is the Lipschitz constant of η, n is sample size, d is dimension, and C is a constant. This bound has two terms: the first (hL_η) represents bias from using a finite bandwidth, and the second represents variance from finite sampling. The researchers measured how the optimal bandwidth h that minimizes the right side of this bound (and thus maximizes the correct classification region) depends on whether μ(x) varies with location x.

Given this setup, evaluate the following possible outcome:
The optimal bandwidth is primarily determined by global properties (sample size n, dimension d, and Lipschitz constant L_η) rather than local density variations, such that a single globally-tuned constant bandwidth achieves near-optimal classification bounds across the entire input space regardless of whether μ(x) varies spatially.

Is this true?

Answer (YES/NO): NO